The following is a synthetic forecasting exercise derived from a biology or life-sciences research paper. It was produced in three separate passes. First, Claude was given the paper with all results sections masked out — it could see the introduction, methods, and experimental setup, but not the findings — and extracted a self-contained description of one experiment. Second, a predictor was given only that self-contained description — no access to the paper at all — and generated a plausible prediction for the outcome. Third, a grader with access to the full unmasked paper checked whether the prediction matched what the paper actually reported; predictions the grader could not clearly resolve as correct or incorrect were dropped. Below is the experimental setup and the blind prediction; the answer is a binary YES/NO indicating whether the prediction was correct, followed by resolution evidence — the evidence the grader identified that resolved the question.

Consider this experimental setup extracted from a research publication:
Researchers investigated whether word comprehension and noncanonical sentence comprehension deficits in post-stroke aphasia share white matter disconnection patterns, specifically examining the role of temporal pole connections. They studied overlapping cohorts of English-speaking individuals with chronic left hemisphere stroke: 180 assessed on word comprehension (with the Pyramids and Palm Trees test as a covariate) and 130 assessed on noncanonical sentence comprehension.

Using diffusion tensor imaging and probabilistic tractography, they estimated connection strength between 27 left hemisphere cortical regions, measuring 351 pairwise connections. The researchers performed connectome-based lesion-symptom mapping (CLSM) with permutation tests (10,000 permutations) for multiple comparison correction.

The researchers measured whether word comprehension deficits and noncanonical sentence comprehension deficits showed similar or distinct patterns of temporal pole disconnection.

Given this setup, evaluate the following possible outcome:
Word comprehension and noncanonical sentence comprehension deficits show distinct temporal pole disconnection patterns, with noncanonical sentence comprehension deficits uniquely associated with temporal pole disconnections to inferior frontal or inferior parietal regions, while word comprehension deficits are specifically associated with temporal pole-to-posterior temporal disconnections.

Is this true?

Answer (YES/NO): NO